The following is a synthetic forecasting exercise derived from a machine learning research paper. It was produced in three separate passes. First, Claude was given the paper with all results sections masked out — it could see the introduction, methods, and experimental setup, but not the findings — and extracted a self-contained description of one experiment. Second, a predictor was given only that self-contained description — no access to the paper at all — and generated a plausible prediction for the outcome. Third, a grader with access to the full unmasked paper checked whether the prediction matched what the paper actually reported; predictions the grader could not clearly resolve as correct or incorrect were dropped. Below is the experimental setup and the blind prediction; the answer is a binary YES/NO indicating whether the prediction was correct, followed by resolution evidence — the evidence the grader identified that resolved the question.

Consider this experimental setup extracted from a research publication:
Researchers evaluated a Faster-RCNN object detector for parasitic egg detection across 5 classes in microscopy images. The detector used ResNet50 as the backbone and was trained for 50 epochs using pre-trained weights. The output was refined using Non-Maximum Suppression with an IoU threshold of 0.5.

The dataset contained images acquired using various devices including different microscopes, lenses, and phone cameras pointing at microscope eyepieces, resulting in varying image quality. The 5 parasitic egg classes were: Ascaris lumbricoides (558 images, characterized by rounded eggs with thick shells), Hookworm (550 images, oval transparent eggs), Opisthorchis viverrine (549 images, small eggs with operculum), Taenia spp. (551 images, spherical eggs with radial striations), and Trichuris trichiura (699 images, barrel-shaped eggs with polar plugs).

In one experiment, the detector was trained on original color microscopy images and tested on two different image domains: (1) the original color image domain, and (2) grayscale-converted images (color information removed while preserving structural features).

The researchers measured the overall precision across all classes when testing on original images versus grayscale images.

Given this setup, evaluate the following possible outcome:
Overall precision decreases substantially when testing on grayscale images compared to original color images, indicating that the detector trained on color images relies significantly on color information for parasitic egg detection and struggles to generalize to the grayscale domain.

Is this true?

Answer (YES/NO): NO